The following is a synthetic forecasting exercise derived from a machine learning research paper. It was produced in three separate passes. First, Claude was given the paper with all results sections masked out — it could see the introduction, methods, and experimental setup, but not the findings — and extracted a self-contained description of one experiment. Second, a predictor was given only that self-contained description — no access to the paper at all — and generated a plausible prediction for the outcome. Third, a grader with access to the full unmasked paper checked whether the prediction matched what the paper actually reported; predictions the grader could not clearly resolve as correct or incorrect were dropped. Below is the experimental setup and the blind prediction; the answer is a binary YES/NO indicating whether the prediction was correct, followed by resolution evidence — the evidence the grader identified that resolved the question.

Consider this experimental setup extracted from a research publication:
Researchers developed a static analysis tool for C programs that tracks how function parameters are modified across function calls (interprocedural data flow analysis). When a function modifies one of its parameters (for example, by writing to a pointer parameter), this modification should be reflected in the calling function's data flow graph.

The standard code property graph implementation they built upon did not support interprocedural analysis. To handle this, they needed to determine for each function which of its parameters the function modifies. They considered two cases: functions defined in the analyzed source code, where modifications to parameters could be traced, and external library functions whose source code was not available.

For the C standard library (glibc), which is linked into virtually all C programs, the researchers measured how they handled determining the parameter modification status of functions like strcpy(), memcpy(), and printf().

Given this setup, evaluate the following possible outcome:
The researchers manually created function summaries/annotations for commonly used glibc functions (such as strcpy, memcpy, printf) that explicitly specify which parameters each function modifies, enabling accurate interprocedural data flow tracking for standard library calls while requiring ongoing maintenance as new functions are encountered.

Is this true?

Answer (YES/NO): YES